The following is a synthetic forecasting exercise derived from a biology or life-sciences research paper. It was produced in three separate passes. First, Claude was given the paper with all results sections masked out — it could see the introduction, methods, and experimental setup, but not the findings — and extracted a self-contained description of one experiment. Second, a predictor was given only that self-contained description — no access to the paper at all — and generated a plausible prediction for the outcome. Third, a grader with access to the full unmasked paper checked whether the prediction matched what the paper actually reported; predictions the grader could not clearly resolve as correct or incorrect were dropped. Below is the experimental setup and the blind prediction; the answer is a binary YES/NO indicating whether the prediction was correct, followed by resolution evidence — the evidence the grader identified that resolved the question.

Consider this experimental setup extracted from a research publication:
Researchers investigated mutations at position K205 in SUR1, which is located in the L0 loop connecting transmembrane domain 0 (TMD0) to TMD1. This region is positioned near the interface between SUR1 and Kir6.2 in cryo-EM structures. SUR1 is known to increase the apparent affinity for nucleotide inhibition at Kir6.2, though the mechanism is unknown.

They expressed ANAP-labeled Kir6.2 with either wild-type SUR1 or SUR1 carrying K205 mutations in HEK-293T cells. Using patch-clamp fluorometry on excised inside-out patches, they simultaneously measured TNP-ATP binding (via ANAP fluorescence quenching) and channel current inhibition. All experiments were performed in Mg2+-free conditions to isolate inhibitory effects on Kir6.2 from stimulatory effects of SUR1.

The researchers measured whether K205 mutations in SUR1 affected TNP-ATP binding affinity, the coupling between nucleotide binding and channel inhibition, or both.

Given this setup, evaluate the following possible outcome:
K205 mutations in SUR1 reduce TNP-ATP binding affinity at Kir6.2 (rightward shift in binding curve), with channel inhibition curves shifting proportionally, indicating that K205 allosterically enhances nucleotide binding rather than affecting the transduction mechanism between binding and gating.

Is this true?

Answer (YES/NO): NO